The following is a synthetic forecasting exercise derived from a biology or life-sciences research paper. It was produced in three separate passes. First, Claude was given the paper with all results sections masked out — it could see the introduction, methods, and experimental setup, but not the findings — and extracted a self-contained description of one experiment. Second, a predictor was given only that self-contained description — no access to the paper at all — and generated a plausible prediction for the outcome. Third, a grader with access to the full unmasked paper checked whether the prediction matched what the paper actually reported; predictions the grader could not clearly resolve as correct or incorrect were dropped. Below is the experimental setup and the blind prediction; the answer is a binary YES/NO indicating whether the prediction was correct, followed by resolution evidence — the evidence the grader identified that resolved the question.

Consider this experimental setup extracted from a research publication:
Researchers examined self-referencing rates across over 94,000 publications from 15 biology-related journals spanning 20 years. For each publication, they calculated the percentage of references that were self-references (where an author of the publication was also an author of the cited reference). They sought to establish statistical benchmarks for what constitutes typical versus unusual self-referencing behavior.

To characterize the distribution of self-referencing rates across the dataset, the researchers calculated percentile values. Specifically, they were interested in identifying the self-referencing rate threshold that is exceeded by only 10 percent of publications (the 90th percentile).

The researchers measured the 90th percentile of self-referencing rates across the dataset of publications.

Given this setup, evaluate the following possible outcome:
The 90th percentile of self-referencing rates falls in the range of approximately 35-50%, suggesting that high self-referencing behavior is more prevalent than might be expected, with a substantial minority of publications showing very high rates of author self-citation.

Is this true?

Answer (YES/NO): NO